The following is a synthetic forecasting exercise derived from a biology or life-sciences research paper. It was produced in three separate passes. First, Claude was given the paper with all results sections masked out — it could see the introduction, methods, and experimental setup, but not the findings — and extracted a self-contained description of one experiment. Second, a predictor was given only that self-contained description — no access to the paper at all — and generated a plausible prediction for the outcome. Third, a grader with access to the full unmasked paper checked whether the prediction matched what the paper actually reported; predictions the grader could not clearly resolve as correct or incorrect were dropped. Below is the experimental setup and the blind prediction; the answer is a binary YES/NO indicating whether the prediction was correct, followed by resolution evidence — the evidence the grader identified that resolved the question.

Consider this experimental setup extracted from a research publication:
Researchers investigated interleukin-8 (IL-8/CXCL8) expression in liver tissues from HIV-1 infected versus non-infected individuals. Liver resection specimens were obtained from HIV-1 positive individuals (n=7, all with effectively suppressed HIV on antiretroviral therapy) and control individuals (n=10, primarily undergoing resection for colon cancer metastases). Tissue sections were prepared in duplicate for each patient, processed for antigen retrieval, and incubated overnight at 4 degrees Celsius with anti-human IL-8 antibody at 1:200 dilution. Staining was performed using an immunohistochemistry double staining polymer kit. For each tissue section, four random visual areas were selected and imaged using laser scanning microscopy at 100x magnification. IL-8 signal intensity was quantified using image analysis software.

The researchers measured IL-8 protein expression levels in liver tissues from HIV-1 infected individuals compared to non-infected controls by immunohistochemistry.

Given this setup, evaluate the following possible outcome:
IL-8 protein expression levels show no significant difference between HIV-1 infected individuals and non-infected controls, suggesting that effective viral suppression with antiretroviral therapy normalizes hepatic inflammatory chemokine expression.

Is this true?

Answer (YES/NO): NO